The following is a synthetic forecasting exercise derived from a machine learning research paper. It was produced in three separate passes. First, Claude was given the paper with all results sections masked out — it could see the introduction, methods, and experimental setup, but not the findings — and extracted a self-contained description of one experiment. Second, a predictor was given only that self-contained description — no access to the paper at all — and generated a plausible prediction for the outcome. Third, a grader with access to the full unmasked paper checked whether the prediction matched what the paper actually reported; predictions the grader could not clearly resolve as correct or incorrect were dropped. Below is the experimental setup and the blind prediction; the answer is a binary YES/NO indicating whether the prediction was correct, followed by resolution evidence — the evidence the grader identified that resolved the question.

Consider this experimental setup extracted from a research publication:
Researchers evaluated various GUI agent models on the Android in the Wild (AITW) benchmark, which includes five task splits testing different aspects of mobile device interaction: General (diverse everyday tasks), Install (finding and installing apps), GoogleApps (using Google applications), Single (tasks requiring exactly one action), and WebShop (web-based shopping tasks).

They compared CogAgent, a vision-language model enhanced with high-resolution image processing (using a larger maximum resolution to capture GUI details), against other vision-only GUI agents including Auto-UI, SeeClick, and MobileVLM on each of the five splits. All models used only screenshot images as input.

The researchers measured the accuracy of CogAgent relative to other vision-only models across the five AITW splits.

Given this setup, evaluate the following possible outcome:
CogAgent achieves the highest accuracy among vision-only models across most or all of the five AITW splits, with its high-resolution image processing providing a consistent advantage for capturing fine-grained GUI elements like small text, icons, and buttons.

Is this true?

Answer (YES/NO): NO